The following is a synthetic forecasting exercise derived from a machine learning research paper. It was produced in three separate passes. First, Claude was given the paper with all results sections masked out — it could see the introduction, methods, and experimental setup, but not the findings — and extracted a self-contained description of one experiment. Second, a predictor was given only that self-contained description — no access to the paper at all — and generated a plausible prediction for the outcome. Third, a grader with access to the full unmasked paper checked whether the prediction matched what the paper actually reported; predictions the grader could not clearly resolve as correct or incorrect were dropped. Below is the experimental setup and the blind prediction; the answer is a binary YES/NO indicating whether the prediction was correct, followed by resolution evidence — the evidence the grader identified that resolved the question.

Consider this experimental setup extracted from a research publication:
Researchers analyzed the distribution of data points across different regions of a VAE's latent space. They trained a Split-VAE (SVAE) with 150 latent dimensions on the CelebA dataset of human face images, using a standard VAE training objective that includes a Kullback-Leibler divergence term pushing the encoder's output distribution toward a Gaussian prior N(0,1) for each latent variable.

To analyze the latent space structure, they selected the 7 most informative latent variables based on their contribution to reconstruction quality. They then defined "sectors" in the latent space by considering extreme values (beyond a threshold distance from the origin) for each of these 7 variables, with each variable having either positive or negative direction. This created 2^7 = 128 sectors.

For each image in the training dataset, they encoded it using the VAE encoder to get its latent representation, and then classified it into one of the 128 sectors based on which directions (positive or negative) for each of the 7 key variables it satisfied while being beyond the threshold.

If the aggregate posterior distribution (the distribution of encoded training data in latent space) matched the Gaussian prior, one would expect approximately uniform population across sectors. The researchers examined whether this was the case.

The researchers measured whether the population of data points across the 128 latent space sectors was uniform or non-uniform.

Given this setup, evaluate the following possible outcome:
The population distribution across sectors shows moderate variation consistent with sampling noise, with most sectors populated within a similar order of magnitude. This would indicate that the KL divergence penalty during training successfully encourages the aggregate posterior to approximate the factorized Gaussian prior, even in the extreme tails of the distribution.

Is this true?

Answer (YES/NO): NO